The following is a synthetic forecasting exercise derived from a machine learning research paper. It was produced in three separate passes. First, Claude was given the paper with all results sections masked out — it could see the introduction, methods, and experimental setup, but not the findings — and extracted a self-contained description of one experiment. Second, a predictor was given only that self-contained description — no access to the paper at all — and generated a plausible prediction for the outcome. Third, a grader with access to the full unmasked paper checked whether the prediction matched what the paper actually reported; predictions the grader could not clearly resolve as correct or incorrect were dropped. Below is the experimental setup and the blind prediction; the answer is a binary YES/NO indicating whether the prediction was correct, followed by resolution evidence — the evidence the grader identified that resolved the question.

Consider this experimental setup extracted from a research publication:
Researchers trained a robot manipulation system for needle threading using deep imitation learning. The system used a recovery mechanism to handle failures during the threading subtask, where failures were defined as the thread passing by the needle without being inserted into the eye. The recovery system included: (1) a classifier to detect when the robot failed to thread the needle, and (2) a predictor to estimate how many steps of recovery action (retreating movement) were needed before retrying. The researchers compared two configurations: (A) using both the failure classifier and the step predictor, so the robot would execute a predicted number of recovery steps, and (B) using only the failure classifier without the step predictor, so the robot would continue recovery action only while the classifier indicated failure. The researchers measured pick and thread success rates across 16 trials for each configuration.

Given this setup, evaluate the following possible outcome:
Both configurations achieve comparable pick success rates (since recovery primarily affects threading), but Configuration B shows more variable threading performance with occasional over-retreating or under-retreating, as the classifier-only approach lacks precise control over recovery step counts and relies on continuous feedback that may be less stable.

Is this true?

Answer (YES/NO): NO